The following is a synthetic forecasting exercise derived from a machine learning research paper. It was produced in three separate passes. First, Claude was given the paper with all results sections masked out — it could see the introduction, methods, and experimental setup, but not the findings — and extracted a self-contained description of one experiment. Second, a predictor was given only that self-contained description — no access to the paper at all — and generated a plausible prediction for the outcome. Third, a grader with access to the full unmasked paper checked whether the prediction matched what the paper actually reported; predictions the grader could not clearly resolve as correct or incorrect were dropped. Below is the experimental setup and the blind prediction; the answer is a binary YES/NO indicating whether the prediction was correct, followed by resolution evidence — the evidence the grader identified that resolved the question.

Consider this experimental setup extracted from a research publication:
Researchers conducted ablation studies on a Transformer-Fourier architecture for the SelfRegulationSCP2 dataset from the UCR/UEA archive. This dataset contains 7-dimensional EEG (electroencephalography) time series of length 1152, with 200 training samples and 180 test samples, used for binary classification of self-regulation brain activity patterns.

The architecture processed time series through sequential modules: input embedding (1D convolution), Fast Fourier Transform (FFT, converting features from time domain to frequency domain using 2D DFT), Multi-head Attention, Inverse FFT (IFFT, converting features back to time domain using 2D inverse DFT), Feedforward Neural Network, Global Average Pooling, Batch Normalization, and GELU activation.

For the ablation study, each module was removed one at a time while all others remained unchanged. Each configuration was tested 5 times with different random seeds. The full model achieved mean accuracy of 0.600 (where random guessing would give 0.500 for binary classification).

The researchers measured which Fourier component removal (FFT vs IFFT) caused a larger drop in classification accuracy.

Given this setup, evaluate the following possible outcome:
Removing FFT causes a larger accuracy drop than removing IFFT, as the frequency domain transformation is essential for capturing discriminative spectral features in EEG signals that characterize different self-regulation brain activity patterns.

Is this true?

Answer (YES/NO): YES